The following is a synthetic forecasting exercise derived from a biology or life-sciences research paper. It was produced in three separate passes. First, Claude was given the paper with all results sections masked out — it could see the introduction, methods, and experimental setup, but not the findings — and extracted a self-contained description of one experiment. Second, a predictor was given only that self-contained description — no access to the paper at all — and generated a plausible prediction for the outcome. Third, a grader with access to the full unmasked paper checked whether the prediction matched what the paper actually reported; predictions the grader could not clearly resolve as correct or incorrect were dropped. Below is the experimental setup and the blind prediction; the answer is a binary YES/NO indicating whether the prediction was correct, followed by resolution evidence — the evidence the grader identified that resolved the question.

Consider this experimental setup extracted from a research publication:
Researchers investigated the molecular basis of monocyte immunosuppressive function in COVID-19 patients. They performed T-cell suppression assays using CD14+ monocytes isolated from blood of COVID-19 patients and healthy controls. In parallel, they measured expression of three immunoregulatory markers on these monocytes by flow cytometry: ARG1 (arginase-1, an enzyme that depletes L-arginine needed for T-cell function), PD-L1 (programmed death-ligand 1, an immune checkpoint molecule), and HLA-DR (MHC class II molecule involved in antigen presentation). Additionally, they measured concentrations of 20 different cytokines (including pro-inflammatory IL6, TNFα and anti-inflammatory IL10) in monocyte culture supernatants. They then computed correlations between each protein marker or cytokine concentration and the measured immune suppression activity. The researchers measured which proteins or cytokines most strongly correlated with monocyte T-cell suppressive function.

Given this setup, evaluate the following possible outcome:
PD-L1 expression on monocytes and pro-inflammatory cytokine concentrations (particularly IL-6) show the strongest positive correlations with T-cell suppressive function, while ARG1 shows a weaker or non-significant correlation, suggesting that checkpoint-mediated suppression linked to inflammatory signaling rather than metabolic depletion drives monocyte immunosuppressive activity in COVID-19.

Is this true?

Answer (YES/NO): NO